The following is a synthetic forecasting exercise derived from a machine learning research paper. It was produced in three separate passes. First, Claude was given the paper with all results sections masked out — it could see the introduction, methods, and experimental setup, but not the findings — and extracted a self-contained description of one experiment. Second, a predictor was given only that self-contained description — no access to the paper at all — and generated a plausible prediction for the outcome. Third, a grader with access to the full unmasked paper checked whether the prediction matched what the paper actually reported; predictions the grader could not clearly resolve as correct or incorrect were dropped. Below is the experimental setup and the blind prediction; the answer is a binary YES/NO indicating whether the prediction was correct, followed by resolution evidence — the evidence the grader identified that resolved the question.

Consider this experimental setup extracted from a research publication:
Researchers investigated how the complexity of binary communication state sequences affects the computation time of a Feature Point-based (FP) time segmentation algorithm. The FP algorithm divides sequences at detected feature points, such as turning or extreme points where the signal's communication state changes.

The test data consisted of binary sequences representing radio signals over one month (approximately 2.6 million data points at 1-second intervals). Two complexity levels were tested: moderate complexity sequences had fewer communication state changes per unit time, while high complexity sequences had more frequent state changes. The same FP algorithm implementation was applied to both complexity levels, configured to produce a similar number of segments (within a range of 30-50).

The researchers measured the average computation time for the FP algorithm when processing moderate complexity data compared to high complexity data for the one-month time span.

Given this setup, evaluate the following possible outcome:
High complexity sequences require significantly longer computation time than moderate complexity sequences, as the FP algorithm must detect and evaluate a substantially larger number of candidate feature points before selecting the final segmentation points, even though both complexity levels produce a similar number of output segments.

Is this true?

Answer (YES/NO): YES